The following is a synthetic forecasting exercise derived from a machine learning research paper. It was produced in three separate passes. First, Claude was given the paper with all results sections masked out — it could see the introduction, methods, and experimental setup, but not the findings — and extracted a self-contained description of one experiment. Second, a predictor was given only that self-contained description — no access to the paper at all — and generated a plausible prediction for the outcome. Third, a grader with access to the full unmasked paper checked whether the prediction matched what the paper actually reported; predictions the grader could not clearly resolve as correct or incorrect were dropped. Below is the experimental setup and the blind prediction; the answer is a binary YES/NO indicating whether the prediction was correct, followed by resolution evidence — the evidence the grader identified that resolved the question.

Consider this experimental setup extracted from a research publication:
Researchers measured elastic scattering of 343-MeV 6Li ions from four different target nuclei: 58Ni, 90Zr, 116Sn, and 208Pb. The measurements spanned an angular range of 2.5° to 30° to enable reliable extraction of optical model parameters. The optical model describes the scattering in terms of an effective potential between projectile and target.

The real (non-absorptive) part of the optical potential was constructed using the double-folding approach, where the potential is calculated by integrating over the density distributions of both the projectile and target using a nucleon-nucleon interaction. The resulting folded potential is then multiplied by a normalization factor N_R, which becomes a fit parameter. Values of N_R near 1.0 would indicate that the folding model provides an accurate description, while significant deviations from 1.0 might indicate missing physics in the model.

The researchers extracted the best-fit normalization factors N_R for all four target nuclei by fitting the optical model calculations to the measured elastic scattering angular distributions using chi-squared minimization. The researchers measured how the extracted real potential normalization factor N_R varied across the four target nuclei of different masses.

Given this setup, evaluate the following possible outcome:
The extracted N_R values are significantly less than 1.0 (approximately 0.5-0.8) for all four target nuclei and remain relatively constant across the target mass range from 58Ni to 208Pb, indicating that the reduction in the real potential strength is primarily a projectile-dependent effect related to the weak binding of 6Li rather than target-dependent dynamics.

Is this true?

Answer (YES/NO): NO